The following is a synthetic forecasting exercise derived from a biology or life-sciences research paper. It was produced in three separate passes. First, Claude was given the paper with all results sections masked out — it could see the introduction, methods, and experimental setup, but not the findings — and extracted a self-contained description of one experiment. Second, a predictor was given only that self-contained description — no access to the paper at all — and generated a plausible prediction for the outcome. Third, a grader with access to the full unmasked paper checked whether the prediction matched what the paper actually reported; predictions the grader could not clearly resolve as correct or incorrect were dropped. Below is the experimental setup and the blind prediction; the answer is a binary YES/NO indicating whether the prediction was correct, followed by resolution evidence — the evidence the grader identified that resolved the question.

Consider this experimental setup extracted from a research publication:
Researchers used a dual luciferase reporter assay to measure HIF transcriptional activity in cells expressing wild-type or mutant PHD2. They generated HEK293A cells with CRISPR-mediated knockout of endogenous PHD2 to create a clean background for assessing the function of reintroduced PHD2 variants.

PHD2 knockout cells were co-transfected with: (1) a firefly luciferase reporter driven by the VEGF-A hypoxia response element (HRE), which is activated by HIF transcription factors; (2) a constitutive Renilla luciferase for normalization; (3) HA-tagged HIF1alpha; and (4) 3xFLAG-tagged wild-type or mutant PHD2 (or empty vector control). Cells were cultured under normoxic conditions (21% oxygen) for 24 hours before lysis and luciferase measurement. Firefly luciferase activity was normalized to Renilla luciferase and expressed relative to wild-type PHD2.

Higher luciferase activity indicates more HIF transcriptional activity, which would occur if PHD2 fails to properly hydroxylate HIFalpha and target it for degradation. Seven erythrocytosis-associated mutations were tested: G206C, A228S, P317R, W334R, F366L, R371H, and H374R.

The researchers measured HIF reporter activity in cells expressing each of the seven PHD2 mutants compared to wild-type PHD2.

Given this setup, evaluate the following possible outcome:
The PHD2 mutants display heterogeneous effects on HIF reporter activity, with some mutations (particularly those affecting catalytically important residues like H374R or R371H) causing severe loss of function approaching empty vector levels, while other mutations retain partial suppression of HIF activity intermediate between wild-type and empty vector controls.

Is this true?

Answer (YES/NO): NO